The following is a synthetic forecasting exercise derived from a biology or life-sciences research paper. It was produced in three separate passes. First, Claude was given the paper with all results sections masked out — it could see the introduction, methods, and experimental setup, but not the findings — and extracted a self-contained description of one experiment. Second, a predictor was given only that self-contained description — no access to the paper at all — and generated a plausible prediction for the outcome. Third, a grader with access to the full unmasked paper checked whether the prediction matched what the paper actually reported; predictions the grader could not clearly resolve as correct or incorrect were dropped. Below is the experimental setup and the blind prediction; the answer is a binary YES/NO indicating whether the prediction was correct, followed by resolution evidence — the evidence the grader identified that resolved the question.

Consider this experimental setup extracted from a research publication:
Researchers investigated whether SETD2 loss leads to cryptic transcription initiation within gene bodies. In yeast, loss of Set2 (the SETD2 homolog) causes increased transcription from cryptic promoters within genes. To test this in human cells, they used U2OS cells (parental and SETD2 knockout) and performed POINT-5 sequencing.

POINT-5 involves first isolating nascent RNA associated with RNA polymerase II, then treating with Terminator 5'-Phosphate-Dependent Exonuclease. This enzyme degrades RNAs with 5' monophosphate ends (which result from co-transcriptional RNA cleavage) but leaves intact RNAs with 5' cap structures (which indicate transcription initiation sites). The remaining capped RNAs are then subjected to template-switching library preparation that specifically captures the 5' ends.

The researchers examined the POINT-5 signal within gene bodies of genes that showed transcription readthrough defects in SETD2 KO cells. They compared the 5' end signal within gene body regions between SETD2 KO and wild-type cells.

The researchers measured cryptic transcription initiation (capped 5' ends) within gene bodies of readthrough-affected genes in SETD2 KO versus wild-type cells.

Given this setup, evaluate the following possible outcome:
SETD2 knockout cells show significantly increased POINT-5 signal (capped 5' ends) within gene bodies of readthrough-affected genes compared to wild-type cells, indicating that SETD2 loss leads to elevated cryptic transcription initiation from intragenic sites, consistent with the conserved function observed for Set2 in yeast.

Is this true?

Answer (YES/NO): YES